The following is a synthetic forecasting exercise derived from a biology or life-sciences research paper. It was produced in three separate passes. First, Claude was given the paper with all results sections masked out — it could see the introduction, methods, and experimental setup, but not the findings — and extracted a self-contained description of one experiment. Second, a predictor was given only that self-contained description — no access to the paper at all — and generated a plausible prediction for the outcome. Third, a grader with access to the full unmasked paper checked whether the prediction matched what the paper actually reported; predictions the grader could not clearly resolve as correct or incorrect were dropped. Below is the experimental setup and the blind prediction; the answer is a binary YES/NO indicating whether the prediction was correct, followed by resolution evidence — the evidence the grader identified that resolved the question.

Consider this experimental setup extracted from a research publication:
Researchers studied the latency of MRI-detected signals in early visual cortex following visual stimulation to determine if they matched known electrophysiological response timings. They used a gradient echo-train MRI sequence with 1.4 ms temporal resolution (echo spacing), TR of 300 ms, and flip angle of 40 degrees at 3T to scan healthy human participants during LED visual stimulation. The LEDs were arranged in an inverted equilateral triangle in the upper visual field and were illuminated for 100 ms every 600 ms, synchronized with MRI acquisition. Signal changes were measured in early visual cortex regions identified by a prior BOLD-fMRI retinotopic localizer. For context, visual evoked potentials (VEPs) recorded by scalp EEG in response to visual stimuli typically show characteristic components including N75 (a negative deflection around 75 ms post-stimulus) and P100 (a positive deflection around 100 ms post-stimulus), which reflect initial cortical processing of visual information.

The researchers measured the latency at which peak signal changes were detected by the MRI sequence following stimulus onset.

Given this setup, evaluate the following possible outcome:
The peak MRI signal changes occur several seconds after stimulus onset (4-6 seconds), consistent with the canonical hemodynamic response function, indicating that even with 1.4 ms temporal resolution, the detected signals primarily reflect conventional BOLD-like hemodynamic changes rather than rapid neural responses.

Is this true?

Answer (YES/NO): NO